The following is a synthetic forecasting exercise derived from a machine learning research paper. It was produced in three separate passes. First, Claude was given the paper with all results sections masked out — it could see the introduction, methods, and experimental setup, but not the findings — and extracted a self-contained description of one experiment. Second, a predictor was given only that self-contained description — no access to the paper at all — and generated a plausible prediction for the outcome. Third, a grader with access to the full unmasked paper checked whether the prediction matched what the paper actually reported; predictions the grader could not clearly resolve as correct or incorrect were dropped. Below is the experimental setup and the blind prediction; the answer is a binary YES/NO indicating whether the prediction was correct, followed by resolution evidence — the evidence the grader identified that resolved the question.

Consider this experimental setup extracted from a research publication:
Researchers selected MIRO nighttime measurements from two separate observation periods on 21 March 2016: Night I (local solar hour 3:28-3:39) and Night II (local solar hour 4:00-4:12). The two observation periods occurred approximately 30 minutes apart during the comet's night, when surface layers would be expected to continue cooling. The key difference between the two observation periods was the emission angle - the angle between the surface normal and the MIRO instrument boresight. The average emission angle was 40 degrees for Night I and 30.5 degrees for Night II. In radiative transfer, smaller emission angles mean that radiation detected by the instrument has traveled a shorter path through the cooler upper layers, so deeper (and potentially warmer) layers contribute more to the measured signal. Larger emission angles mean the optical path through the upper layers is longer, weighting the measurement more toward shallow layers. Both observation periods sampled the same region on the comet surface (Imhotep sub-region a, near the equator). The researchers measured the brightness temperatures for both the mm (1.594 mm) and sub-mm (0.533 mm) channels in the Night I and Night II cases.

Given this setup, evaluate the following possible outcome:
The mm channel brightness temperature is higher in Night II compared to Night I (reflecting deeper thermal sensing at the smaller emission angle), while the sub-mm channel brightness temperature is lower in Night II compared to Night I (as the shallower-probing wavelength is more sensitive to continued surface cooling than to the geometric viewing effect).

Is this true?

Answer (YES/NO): NO